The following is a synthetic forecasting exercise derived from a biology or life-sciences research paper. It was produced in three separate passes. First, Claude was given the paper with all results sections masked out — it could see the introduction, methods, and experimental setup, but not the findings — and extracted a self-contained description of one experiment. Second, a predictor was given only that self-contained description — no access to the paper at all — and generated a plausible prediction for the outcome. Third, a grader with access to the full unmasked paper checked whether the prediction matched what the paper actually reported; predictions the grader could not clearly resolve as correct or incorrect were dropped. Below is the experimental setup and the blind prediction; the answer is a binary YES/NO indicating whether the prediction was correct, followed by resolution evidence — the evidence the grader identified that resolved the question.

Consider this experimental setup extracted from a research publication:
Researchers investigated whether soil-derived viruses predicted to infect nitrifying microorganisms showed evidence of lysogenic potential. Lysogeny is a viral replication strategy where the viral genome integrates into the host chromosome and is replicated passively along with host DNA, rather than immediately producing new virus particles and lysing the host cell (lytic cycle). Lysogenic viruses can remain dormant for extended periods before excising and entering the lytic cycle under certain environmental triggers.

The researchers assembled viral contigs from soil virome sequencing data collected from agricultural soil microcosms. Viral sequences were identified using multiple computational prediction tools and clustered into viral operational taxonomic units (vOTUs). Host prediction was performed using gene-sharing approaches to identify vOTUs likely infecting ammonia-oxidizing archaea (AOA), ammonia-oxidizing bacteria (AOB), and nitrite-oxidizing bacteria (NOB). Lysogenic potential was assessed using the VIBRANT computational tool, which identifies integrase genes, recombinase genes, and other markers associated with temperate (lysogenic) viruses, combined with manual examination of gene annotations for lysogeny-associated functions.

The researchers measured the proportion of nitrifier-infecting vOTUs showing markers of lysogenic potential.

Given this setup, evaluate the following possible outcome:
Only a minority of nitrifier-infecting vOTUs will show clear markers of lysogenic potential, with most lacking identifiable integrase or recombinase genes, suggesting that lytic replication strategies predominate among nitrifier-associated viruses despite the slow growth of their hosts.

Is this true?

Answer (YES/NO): YES